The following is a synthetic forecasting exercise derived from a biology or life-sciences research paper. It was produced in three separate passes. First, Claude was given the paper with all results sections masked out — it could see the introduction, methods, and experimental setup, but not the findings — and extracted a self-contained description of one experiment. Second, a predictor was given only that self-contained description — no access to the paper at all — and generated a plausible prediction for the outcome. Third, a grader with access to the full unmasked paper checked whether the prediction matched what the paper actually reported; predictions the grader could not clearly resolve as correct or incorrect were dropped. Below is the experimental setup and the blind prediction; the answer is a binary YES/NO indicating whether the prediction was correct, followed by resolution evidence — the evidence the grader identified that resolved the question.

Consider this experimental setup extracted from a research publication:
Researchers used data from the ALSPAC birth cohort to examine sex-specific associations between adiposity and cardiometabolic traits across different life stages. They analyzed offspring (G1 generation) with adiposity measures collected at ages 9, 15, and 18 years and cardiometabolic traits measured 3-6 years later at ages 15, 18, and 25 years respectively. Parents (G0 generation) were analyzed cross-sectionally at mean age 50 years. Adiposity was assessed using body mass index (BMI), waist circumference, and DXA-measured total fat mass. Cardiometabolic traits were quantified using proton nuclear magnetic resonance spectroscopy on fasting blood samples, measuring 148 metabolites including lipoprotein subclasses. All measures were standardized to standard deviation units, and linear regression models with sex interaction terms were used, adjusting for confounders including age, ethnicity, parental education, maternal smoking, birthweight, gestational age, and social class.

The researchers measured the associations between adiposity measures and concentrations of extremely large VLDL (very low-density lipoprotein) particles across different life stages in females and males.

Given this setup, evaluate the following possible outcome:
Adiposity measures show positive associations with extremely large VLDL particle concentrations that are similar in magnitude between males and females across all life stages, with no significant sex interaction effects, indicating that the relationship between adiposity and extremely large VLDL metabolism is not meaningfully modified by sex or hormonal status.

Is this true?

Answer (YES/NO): NO